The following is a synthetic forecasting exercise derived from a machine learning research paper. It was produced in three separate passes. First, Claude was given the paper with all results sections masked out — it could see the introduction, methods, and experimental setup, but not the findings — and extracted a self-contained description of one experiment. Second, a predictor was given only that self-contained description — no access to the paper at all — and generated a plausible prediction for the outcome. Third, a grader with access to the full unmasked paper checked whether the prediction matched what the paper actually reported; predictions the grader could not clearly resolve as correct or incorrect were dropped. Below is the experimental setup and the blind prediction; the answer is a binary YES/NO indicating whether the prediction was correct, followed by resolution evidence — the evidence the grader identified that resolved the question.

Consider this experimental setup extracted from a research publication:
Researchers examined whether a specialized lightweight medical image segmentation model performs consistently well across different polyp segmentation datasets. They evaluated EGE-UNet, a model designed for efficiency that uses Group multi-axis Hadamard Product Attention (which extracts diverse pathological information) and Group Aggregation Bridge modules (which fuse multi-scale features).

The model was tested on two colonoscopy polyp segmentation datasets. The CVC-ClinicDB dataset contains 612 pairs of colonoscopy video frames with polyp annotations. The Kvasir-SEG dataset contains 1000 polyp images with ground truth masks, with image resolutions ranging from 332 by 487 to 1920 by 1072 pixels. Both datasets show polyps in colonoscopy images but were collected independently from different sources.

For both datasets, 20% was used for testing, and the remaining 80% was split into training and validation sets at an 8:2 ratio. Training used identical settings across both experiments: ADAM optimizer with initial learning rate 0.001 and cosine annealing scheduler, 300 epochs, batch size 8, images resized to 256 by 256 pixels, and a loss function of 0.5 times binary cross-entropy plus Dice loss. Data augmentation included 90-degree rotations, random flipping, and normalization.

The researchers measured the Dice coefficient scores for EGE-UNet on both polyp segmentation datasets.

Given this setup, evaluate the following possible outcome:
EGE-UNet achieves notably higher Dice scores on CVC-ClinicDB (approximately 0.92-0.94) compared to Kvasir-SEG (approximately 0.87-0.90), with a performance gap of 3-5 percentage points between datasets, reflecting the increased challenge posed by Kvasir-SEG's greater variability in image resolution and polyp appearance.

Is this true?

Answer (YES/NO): NO